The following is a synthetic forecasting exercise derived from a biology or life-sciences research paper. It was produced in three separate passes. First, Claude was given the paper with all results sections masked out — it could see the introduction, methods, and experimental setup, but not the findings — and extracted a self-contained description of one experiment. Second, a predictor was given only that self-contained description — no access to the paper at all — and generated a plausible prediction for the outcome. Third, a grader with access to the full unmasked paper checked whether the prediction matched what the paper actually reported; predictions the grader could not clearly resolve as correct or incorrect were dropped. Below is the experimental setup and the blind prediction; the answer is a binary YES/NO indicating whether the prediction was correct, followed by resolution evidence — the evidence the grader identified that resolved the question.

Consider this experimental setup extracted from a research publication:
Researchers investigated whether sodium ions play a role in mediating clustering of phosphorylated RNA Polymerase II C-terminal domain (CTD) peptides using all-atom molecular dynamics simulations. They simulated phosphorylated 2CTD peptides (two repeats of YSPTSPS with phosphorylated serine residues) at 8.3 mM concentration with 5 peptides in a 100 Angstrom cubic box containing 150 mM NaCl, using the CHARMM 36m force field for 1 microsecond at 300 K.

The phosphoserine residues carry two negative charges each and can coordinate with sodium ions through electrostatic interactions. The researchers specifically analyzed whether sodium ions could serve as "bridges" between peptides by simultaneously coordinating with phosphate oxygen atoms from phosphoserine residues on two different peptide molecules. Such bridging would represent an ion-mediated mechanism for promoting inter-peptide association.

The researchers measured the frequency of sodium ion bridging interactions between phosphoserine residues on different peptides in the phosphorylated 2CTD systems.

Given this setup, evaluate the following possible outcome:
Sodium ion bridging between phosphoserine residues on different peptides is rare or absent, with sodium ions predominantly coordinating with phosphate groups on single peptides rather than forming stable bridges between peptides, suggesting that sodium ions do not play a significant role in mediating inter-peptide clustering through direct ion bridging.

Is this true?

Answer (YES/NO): NO